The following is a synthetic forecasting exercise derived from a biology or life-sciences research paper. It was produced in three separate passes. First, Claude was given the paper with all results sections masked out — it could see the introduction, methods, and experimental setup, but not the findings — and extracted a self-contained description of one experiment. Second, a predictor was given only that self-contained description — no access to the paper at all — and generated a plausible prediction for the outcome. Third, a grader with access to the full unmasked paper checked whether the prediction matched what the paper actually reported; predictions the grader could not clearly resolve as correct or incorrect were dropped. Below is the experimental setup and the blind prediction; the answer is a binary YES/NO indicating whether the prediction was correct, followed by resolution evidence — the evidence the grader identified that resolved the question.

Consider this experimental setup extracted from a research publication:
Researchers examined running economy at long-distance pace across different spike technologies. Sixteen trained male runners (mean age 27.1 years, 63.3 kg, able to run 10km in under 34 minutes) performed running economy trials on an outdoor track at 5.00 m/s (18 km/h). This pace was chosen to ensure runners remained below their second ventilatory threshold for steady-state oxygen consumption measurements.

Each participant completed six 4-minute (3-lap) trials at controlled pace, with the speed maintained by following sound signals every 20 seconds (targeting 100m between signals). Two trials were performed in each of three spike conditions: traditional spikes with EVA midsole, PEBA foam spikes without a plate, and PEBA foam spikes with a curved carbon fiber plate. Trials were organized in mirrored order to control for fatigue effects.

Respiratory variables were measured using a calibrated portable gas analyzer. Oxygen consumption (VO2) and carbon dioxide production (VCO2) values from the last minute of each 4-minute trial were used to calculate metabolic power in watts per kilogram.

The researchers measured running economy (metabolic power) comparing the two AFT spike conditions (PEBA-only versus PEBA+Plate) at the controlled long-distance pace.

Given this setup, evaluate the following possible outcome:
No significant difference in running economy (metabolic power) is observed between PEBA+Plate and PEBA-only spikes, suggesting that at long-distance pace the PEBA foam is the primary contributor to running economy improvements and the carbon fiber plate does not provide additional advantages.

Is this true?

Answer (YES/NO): YES